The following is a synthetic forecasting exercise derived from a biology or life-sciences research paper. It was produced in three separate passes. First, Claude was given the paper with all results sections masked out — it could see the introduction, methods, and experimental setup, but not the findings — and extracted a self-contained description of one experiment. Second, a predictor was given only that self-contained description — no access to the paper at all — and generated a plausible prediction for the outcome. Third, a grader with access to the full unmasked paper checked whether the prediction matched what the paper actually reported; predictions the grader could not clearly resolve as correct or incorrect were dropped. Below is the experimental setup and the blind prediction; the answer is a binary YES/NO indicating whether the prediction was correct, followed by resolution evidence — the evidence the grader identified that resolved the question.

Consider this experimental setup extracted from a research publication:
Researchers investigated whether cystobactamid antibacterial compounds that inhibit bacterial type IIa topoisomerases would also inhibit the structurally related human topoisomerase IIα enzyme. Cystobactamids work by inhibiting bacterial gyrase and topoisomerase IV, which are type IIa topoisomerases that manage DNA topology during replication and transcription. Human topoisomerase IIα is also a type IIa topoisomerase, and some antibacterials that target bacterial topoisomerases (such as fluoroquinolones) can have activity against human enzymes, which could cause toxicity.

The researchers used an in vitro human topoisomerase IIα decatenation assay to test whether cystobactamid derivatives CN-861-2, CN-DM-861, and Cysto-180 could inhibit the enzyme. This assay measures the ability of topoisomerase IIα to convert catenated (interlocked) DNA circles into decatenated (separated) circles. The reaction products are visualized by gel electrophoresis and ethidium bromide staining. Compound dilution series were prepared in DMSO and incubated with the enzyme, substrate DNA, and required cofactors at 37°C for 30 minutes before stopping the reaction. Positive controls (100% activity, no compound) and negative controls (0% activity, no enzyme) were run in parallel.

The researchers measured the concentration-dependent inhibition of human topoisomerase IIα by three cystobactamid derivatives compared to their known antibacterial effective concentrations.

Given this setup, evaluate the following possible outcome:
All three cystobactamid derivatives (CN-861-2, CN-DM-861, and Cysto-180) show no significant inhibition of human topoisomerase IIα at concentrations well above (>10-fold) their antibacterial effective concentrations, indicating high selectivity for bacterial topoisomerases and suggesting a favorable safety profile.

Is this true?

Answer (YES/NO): NO